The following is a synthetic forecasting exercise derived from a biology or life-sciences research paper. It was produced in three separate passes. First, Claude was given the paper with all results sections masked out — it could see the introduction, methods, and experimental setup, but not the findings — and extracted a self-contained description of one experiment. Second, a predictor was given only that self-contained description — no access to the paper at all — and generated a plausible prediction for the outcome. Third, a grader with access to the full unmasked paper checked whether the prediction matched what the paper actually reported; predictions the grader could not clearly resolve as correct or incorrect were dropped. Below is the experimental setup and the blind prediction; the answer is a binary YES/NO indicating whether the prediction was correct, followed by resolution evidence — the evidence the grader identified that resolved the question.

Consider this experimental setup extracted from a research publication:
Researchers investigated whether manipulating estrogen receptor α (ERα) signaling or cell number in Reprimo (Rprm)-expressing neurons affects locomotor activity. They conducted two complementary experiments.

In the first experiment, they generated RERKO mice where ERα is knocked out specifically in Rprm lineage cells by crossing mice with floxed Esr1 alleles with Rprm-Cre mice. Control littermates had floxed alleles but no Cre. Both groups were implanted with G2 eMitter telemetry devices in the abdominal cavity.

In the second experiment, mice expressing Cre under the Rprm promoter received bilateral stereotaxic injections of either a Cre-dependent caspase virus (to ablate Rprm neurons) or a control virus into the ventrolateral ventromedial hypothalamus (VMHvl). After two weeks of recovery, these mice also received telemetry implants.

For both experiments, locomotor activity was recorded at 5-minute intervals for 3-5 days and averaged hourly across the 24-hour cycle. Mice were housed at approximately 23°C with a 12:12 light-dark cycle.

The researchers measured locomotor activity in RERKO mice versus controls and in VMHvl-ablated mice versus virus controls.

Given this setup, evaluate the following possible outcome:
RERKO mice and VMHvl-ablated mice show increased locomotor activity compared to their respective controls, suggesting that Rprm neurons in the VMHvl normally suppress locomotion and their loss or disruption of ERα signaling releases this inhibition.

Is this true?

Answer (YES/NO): NO